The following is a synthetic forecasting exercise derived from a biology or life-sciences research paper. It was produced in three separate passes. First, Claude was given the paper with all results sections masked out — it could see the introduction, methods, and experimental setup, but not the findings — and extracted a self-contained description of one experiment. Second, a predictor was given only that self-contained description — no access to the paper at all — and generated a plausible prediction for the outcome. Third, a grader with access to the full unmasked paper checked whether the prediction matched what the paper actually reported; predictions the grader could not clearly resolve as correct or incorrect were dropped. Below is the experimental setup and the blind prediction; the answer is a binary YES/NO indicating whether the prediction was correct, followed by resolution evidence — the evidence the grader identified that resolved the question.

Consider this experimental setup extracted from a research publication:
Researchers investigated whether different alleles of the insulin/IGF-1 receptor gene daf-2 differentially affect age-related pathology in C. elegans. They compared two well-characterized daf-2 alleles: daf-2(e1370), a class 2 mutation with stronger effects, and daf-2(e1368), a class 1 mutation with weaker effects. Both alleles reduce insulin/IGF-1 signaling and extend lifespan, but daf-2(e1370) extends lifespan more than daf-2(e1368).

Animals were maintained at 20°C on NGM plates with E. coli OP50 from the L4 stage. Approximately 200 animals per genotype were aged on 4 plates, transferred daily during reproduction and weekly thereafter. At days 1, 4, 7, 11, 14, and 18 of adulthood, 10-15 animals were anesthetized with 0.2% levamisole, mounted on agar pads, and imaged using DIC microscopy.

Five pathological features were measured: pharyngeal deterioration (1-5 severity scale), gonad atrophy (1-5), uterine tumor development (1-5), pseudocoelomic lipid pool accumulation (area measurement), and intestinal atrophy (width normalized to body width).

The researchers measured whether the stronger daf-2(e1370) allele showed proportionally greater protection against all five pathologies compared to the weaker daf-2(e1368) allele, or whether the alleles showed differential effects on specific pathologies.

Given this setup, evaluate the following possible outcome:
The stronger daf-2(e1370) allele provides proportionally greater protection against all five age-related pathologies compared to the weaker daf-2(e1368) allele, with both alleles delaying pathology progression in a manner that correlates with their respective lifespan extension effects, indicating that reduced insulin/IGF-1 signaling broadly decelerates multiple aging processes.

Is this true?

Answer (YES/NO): NO